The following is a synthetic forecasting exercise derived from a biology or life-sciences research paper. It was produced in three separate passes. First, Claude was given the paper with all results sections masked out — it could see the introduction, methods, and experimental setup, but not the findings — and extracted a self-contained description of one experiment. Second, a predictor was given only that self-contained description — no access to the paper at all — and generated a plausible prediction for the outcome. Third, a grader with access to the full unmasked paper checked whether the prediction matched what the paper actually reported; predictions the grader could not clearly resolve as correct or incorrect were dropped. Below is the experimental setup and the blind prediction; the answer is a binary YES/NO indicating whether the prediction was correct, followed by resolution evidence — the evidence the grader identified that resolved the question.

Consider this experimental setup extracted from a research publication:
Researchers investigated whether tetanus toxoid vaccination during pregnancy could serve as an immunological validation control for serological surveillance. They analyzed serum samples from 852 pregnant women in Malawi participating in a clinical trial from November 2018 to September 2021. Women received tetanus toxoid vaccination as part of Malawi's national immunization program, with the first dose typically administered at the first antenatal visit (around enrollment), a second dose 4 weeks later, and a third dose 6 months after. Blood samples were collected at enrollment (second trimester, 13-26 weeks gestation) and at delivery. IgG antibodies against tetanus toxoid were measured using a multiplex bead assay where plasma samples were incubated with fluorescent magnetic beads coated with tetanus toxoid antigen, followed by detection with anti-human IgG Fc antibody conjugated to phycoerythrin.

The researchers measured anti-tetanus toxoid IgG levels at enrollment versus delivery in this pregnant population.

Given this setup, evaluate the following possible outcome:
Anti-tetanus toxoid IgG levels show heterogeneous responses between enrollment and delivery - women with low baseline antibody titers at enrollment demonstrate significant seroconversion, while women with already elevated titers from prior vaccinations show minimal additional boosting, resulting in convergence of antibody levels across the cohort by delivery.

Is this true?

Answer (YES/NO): NO